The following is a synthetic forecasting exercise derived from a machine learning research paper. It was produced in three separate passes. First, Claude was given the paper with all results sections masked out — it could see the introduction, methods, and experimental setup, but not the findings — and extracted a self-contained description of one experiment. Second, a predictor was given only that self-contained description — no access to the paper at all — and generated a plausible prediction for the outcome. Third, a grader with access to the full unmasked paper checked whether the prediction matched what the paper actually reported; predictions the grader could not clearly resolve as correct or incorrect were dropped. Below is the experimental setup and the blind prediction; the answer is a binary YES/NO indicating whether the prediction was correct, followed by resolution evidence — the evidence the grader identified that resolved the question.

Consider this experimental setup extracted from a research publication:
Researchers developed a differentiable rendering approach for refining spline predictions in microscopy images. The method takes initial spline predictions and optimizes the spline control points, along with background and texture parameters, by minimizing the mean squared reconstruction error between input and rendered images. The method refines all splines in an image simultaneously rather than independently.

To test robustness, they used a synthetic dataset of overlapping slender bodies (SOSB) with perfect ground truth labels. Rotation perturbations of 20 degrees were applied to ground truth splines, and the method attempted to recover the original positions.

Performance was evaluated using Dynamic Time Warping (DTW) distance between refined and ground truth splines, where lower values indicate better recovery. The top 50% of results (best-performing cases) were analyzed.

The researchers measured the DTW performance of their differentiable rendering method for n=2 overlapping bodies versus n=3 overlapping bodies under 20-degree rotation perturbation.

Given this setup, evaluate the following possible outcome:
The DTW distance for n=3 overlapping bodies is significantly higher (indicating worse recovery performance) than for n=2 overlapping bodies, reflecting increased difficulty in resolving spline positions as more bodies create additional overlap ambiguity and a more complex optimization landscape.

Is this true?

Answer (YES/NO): YES